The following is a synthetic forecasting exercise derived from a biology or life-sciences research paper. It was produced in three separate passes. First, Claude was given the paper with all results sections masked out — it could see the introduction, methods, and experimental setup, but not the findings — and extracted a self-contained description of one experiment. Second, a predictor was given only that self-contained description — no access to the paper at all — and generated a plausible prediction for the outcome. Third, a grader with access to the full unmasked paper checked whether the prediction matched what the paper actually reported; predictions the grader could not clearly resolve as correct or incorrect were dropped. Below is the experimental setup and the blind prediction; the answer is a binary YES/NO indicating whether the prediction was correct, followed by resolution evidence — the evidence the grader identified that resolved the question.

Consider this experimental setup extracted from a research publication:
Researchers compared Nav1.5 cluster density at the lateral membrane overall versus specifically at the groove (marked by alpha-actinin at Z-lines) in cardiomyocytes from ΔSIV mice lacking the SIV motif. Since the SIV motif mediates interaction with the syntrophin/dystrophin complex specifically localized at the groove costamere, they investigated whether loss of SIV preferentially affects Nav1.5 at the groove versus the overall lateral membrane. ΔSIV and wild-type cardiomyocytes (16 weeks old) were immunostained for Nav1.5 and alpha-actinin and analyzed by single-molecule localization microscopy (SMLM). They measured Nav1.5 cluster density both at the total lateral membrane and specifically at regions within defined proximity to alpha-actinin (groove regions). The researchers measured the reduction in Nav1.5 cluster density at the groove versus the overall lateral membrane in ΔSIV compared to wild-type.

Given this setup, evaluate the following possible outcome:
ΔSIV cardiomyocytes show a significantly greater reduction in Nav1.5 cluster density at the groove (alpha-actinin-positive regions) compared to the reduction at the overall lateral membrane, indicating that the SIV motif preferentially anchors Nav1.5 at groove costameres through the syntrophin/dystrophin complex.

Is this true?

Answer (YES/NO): YES